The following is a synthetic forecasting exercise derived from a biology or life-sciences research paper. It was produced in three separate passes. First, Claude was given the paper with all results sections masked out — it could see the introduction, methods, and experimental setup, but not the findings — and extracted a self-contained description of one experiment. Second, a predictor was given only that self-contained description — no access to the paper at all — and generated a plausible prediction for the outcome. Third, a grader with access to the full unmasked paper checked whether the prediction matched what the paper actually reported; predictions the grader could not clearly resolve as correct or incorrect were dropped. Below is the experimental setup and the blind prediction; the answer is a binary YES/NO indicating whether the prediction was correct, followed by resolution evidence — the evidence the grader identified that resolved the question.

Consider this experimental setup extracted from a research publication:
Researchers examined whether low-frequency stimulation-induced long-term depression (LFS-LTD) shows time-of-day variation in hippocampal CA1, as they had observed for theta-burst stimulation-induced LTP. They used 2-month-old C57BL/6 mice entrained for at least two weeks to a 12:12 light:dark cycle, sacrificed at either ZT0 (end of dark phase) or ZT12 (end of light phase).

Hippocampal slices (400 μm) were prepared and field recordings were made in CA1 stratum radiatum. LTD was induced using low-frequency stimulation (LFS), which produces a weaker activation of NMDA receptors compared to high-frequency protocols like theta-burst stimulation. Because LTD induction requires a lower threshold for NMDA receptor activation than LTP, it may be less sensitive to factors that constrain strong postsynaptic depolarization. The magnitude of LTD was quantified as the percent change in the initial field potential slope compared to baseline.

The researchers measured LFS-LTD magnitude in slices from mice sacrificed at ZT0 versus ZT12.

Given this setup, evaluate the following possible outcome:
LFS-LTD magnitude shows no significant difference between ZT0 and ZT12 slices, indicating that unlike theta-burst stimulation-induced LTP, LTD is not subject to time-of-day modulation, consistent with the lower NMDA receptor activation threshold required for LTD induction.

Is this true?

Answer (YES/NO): YES